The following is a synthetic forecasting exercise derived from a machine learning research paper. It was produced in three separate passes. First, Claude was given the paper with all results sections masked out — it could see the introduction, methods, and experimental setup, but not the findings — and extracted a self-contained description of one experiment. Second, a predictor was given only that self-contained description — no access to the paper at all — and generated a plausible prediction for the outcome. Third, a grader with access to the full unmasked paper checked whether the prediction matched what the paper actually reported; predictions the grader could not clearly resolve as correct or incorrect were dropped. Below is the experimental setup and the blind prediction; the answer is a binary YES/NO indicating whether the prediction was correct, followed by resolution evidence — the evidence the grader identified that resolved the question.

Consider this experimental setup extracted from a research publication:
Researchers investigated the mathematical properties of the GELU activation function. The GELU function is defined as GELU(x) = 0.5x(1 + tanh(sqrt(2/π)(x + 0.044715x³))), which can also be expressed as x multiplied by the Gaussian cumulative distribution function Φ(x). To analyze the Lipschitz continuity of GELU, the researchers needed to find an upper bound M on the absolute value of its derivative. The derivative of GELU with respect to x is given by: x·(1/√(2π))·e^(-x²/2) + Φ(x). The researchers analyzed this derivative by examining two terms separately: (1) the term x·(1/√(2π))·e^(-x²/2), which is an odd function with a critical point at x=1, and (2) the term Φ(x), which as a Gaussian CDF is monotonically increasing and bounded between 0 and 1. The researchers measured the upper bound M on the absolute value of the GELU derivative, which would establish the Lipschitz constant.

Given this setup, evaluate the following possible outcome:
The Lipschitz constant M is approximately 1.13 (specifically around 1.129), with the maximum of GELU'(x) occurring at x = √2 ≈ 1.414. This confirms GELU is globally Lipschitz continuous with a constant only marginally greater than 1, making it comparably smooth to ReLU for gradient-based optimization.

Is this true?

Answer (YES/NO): NO